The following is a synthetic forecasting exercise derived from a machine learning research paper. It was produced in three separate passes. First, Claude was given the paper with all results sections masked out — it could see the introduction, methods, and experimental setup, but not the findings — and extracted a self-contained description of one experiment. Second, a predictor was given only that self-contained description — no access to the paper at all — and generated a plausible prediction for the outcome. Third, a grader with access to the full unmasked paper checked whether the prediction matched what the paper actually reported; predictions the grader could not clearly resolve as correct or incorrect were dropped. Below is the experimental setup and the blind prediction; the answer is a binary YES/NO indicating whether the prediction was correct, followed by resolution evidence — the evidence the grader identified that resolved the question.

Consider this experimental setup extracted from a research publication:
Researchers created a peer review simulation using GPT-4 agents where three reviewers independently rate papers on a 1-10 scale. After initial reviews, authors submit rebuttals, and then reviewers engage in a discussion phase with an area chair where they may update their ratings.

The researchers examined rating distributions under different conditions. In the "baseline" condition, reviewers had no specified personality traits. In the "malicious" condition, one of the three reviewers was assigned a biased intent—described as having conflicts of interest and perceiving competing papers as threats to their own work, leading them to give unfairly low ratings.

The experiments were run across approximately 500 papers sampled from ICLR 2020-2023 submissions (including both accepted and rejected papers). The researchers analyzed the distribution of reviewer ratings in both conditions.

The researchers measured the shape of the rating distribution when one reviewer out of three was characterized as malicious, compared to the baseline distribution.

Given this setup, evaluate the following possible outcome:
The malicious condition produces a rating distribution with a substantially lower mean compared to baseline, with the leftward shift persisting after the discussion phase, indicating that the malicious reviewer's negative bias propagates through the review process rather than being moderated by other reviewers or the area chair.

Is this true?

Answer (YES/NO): YES